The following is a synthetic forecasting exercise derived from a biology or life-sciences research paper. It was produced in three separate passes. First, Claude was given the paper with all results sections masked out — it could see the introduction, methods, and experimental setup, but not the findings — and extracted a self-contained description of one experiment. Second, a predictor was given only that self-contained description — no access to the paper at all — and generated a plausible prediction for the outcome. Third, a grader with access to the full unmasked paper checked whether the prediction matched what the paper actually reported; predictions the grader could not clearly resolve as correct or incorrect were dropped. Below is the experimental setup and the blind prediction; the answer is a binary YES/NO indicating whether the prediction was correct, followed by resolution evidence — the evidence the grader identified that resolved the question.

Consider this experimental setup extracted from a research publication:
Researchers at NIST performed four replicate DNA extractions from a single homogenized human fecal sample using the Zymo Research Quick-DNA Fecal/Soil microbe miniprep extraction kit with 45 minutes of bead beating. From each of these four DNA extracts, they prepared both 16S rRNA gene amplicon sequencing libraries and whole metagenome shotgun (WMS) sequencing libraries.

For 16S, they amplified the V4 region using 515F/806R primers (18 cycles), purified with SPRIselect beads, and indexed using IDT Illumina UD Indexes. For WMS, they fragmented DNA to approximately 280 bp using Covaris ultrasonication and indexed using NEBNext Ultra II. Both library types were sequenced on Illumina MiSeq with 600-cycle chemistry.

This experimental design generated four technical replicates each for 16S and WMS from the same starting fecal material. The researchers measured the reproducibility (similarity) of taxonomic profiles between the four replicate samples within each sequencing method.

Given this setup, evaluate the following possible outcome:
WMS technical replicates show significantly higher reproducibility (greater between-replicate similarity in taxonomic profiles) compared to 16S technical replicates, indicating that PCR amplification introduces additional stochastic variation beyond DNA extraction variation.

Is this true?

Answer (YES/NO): NO